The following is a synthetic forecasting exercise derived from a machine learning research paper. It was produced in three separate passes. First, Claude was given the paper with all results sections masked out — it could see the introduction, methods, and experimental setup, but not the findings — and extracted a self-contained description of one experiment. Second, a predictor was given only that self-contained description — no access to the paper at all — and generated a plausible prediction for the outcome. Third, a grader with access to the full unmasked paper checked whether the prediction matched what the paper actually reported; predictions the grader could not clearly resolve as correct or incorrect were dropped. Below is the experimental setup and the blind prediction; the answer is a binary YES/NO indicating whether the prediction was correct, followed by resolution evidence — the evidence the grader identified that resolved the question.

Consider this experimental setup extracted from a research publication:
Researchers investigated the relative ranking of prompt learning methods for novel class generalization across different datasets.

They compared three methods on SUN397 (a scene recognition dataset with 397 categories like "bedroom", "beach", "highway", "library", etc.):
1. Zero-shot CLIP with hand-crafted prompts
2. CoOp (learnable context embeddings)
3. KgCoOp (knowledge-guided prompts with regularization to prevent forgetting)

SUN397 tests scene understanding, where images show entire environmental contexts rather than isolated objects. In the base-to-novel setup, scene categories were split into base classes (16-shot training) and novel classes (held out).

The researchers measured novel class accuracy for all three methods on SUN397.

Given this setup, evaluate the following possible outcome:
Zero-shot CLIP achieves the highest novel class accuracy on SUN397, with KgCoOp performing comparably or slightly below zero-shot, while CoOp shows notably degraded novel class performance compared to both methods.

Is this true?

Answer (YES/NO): NO